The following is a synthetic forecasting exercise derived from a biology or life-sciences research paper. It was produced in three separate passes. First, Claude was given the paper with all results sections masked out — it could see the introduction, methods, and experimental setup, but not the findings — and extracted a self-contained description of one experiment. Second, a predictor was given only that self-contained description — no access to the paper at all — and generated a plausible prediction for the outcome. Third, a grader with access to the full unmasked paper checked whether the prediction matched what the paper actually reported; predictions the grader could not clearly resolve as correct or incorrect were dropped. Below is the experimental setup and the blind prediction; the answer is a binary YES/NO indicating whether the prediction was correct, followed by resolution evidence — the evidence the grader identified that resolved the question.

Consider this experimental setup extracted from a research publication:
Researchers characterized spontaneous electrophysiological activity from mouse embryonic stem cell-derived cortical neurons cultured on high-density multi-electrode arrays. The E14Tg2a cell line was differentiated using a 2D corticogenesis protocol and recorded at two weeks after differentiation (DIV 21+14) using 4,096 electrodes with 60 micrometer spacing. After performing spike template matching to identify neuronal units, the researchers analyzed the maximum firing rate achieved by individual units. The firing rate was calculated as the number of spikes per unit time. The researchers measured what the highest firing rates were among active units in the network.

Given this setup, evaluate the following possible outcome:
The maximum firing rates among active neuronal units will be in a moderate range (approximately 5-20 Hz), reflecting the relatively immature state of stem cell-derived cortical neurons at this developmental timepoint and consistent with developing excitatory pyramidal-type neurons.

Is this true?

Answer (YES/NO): NO